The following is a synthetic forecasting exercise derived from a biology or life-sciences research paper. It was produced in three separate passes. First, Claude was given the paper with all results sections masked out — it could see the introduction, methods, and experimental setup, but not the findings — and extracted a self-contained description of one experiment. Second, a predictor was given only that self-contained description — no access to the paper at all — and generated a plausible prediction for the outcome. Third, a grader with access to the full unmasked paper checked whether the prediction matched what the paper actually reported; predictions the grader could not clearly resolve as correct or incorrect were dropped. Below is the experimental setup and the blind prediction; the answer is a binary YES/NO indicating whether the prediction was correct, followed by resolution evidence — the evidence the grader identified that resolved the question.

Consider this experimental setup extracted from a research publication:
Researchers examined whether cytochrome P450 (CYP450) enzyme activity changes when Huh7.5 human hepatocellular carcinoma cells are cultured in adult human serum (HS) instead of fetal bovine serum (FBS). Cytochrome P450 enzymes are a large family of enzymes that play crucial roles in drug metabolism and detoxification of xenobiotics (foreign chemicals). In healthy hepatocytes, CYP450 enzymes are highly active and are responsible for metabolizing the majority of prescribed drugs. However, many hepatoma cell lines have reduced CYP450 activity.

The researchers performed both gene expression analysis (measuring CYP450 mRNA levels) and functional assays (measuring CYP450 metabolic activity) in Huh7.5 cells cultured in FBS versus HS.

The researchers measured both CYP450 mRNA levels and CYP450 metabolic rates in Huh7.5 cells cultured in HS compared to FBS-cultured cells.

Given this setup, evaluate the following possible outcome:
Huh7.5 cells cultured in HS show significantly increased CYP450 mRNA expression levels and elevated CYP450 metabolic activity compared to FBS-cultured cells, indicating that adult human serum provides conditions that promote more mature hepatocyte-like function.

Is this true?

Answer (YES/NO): YES